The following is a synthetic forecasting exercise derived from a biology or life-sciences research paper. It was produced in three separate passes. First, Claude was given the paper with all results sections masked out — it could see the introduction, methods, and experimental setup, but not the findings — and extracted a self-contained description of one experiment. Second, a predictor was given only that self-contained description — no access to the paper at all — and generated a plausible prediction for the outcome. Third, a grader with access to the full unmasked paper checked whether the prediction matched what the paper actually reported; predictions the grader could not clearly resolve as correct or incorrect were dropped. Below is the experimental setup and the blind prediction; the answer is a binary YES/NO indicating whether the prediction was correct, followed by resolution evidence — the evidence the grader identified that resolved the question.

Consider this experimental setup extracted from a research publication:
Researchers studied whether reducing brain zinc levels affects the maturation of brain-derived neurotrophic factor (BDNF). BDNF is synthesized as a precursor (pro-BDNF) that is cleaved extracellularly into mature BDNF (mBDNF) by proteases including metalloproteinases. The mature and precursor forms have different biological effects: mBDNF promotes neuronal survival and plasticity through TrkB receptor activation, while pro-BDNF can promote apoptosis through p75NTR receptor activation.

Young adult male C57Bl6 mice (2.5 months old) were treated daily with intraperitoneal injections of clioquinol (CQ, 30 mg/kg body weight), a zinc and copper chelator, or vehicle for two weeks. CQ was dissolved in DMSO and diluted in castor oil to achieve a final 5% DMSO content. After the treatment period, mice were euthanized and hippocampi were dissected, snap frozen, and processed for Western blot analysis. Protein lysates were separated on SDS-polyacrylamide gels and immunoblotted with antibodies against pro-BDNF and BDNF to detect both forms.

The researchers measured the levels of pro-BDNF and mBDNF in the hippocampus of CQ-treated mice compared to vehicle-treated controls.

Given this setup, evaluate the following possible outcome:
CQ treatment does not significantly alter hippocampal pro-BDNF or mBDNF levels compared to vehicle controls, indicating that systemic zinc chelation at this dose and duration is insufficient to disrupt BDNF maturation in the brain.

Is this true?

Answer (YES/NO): NO